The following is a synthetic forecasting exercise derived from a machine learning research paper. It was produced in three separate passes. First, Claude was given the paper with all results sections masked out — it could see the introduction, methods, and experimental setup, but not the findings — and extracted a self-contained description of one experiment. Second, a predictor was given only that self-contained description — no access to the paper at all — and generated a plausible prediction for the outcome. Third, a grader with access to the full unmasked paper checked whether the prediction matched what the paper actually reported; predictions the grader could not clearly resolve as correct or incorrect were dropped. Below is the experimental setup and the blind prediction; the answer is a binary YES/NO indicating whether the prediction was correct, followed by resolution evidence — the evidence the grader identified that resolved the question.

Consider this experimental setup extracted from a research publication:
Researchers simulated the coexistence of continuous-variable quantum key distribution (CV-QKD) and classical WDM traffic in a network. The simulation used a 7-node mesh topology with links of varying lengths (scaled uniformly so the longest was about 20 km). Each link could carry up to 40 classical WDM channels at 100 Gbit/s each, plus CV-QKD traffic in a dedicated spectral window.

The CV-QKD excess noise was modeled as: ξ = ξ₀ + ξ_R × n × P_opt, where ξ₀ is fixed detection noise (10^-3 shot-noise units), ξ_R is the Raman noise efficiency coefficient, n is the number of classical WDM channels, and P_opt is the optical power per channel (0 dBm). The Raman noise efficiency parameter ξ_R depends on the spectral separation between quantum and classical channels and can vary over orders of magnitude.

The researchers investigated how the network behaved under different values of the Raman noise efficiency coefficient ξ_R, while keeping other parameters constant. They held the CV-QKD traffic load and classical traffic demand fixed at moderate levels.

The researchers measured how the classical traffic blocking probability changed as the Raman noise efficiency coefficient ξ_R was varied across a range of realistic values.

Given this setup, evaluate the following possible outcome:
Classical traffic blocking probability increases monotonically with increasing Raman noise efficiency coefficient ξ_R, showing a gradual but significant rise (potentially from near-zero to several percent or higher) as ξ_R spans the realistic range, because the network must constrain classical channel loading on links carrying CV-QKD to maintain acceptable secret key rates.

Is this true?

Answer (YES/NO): NO